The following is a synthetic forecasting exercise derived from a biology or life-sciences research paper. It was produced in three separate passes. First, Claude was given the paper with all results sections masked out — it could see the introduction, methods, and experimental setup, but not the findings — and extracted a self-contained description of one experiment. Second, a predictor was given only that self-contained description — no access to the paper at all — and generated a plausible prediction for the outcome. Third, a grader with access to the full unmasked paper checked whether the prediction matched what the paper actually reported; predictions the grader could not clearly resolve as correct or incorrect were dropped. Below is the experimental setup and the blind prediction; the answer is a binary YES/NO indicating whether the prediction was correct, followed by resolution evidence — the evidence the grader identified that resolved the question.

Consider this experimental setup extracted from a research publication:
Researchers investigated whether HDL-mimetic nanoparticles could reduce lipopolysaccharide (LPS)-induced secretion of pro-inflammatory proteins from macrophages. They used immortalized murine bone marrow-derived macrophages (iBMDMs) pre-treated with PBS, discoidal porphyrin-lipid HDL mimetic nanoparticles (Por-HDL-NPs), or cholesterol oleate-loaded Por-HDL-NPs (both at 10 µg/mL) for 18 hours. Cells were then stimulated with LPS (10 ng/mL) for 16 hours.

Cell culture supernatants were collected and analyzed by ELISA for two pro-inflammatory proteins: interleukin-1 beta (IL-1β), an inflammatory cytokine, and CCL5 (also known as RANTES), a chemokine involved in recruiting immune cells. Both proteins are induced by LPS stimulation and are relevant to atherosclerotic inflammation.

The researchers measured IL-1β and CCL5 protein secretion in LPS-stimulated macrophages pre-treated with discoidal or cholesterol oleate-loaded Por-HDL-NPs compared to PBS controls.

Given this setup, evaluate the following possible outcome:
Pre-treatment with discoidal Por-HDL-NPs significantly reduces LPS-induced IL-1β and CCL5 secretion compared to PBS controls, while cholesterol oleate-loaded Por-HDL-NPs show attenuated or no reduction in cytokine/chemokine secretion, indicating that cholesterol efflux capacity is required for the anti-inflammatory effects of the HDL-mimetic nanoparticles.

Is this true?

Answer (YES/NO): NO